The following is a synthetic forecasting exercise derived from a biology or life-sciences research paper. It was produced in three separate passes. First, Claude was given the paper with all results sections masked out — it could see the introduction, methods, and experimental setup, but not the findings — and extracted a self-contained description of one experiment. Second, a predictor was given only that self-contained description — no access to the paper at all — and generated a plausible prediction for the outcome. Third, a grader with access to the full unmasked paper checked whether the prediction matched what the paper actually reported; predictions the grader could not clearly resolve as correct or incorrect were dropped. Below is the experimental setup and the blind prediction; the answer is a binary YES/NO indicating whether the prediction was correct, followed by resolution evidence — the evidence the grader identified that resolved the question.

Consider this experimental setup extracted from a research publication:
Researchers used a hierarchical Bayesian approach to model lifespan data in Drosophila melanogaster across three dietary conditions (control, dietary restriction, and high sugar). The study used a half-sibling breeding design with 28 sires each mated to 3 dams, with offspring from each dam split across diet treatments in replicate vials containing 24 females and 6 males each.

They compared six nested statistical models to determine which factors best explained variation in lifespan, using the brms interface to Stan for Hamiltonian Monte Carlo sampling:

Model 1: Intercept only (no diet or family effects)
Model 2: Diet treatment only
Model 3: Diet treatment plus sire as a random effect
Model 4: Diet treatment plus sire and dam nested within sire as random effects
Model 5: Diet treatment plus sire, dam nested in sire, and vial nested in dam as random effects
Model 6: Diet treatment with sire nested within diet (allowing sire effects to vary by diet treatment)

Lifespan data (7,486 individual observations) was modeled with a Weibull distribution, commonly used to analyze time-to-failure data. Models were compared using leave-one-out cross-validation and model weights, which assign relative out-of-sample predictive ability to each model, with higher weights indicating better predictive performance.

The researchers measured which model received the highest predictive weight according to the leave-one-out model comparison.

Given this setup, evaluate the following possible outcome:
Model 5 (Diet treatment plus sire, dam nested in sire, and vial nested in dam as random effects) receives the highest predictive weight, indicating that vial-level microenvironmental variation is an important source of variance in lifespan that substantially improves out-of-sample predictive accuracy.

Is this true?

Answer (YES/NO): NO